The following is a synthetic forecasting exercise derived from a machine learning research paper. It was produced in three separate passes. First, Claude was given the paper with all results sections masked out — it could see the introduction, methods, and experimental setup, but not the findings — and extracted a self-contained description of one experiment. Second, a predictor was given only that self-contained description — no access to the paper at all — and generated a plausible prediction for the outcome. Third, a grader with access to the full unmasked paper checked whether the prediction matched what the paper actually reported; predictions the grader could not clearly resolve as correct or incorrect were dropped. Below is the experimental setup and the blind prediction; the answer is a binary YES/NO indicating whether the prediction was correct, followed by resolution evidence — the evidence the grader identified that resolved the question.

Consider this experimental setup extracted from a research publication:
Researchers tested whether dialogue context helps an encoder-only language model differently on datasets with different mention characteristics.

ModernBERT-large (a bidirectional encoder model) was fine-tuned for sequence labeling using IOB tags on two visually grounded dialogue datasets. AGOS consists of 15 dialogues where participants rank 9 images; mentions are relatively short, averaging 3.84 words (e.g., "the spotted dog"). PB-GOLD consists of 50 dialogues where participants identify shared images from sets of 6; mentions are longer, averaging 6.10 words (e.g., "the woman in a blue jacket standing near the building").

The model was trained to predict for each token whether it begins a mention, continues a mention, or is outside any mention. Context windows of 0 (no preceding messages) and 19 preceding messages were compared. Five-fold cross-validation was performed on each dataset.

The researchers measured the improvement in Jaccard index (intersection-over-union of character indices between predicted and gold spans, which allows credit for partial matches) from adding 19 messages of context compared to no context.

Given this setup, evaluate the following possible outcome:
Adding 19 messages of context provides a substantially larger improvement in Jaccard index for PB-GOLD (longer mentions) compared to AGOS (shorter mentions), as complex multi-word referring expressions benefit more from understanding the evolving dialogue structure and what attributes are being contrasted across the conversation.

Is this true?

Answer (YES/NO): NO